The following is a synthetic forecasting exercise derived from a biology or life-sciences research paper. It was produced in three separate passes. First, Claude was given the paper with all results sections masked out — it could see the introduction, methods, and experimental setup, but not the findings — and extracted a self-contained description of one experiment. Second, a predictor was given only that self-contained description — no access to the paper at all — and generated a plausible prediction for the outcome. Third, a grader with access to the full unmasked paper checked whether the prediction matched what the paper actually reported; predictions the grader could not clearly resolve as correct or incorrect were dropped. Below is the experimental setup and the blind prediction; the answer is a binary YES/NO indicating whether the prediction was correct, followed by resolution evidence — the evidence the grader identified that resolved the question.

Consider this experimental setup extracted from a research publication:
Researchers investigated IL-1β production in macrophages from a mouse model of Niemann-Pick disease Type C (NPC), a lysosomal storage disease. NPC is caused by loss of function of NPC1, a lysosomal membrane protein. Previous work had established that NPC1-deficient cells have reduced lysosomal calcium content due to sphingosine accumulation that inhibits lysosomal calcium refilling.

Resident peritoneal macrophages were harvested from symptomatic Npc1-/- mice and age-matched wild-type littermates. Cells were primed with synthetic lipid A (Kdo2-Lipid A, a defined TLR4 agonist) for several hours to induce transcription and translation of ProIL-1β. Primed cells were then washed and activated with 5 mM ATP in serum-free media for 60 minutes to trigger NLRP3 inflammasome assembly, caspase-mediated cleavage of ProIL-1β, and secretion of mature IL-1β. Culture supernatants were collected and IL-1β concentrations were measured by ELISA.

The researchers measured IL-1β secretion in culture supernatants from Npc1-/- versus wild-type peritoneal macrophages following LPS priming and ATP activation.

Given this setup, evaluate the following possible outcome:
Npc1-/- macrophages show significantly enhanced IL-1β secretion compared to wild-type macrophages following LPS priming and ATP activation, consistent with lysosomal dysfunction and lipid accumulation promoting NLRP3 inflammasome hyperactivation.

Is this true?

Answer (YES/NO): NO